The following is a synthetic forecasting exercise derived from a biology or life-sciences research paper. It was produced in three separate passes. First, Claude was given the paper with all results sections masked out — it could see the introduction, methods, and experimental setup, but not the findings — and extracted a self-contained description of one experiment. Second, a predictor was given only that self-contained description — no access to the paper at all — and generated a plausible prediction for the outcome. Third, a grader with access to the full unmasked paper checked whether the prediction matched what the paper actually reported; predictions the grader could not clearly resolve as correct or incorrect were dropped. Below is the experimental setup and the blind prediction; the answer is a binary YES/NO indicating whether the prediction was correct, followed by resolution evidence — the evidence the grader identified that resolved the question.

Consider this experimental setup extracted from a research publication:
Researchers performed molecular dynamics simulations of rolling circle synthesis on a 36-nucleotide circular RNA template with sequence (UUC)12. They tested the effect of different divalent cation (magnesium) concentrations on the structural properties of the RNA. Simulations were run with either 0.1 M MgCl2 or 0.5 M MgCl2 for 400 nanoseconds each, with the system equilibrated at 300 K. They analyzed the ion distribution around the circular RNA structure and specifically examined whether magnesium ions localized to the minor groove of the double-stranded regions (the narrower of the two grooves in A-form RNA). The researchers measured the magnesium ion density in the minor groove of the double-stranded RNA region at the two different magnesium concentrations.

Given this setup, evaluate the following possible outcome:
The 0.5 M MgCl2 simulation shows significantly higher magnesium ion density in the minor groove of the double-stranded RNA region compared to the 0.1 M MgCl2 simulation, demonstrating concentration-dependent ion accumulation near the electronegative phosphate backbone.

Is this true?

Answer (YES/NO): NO